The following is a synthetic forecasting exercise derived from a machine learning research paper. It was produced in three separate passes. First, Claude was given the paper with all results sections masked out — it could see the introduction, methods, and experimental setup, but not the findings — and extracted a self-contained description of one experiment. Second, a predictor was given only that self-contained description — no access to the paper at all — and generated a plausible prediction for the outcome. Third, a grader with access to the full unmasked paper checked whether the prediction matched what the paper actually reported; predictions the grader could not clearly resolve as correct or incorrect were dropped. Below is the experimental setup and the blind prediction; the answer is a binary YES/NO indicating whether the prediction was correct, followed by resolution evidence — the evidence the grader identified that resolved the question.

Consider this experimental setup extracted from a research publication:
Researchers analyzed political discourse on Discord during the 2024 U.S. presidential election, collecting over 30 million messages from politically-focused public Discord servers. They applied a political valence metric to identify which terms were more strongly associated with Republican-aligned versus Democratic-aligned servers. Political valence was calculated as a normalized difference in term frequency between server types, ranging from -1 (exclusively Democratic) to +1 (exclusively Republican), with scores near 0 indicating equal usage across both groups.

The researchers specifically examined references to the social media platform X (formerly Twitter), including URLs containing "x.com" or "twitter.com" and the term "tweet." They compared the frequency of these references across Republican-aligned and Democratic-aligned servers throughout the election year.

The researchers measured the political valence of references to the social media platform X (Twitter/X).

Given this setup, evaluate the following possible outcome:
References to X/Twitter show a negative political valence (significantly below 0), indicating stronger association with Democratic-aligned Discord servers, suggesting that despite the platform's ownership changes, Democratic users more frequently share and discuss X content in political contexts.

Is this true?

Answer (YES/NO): NO